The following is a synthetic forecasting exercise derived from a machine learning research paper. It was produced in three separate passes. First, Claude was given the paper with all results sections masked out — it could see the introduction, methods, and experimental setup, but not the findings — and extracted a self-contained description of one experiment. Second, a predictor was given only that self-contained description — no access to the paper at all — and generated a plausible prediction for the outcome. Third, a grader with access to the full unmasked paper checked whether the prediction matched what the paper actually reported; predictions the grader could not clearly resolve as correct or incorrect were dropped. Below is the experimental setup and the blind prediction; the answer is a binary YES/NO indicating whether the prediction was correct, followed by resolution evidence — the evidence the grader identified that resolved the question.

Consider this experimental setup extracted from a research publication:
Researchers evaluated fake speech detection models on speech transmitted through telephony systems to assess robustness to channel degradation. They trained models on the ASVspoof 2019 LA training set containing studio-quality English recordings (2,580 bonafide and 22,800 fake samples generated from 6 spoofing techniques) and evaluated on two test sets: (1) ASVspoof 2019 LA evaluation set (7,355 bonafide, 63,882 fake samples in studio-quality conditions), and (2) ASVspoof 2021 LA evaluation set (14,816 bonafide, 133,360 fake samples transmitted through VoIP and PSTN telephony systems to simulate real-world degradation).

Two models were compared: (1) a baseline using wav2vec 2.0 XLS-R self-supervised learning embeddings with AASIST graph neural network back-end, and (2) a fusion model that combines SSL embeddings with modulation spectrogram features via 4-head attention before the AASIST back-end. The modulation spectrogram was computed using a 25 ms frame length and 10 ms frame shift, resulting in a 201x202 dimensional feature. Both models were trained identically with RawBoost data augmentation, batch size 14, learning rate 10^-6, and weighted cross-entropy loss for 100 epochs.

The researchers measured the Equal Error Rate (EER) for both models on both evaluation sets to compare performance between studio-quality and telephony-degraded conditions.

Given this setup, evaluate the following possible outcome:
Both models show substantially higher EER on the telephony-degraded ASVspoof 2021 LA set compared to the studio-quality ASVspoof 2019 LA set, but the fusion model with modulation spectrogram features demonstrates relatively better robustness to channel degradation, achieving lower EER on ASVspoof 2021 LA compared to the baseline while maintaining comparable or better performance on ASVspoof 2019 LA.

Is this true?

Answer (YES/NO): NO